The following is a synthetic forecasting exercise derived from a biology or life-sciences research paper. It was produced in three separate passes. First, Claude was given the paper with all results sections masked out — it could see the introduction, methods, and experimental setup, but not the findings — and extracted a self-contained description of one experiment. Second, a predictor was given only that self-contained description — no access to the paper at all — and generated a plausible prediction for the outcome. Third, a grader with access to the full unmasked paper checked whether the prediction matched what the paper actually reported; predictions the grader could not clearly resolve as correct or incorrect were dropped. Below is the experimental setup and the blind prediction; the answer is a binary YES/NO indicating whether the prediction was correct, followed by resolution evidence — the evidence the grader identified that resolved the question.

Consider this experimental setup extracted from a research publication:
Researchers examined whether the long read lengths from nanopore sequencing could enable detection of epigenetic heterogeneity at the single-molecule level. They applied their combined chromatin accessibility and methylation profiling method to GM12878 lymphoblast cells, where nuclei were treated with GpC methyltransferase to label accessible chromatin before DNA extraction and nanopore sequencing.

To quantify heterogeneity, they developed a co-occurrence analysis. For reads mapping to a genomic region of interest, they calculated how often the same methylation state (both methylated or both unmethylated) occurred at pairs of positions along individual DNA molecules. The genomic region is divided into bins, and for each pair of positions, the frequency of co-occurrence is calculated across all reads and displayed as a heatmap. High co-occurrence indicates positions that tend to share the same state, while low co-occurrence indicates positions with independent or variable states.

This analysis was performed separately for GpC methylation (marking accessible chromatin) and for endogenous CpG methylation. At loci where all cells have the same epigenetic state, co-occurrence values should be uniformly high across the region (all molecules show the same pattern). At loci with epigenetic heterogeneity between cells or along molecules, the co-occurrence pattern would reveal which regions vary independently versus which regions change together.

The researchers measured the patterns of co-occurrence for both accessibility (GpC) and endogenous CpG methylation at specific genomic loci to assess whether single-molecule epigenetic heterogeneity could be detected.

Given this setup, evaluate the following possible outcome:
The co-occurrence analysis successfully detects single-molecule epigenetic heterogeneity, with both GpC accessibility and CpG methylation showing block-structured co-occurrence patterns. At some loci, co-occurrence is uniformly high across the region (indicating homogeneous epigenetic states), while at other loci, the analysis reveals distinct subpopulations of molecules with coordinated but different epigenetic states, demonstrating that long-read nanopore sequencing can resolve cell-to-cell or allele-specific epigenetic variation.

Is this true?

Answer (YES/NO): NO